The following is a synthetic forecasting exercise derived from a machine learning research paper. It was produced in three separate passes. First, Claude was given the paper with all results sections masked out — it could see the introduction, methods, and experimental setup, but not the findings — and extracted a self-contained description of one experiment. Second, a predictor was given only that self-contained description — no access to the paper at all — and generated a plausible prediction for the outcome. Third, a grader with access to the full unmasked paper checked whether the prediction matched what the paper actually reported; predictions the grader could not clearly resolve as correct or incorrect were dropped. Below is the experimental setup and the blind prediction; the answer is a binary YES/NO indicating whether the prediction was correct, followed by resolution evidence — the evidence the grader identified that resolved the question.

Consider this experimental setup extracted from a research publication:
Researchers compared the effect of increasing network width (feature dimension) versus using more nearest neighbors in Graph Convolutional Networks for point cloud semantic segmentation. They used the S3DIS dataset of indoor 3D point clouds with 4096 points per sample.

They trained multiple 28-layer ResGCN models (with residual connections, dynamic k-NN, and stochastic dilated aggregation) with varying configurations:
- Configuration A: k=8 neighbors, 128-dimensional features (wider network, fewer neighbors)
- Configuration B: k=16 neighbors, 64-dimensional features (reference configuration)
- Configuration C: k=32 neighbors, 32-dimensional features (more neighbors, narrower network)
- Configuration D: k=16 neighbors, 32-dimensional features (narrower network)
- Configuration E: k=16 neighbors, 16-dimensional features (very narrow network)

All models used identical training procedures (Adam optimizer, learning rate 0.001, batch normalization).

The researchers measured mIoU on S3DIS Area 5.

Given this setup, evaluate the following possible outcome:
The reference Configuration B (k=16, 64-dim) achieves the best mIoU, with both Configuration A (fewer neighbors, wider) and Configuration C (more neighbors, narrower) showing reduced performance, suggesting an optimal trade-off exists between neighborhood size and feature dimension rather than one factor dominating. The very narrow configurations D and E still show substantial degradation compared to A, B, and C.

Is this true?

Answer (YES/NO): NO